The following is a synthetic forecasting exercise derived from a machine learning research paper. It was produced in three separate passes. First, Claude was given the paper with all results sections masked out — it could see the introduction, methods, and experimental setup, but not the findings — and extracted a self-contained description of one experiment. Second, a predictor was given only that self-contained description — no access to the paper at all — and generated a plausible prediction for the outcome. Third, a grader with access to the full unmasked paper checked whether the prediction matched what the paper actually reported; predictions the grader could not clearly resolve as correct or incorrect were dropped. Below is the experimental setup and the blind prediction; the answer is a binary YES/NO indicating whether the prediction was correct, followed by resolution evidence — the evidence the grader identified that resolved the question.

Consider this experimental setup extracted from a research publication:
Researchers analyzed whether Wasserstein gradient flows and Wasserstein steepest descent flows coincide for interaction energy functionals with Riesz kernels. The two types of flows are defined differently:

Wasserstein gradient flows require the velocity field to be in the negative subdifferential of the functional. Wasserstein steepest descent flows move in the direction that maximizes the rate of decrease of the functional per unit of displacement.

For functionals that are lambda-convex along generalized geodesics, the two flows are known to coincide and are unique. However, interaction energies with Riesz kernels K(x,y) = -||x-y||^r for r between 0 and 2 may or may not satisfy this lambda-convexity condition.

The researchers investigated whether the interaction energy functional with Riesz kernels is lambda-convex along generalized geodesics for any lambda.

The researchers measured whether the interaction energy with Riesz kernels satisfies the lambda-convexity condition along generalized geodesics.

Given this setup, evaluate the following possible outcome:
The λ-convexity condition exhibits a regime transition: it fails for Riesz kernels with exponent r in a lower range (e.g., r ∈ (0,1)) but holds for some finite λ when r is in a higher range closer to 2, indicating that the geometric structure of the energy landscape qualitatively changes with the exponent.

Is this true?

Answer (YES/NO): NO